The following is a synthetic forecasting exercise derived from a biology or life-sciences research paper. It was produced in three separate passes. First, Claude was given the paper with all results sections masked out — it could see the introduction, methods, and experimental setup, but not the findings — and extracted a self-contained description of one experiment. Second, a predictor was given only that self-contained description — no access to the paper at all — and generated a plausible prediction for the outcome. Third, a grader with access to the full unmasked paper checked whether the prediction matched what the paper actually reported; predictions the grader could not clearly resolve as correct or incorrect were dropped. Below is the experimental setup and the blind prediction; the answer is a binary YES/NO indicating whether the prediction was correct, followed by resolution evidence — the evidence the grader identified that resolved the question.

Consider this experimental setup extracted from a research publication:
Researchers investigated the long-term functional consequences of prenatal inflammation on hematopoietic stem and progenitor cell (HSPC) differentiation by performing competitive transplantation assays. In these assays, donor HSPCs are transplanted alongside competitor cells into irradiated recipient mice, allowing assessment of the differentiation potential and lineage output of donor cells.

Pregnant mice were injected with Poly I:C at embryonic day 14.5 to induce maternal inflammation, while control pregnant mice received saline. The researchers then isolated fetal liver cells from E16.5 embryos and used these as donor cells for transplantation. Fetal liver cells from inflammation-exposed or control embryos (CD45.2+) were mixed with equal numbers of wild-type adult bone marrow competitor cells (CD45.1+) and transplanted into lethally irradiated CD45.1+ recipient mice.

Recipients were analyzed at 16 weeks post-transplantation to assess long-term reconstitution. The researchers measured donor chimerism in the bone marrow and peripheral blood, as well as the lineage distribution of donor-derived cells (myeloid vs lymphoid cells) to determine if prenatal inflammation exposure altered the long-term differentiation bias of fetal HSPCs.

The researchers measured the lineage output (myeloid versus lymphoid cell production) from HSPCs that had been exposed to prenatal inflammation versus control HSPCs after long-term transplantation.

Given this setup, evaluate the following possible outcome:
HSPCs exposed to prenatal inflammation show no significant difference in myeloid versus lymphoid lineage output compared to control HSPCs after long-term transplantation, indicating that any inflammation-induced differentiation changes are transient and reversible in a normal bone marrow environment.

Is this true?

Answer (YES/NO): NO